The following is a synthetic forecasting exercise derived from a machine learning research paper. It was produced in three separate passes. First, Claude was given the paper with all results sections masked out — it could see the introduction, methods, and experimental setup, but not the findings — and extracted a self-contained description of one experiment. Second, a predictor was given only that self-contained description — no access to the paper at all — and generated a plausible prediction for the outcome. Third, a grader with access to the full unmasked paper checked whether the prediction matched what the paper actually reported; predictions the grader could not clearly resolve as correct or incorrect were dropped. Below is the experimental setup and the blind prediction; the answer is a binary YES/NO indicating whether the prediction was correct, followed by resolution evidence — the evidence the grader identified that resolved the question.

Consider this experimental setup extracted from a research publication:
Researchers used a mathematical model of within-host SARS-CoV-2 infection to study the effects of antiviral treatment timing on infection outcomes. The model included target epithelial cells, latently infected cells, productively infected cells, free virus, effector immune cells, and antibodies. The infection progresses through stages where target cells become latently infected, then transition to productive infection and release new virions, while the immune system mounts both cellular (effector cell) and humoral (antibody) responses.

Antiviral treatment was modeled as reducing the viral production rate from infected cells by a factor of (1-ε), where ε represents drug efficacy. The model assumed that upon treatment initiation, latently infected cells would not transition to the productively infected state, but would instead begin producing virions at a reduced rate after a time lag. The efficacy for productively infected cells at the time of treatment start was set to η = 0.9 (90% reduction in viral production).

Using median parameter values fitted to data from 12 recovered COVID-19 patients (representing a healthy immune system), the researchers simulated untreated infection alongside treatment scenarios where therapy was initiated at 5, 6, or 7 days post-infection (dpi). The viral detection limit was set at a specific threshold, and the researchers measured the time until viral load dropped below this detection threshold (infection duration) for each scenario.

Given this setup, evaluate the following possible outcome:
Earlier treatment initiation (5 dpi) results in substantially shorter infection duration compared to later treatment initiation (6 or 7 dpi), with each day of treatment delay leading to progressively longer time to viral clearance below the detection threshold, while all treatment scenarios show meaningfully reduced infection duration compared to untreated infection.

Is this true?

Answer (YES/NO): NO